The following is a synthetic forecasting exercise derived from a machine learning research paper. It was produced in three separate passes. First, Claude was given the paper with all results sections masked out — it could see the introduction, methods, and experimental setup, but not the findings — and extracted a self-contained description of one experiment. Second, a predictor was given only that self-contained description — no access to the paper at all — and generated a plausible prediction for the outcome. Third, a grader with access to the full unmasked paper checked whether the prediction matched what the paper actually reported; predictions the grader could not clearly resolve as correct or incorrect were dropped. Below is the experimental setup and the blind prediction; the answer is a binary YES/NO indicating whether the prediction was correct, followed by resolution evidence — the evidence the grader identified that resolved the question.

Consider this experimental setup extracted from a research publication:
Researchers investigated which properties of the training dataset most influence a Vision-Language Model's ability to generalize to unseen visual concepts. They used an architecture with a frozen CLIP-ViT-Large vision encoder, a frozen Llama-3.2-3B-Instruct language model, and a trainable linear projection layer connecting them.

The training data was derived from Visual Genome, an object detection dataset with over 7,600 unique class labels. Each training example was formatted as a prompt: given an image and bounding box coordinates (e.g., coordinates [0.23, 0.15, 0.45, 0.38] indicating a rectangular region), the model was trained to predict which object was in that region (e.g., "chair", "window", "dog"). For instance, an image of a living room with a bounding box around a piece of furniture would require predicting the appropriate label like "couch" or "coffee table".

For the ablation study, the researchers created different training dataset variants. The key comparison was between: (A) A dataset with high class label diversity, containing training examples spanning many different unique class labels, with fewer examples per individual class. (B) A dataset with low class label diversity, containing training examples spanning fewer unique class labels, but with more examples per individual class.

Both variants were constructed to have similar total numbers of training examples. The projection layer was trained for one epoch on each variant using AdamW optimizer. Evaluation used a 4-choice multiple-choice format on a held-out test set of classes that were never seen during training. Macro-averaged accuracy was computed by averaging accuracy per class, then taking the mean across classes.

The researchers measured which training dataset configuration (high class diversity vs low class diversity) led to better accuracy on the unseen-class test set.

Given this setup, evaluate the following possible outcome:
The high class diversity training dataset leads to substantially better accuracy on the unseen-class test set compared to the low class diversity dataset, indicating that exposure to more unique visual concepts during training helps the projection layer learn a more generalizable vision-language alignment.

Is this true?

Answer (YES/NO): YES